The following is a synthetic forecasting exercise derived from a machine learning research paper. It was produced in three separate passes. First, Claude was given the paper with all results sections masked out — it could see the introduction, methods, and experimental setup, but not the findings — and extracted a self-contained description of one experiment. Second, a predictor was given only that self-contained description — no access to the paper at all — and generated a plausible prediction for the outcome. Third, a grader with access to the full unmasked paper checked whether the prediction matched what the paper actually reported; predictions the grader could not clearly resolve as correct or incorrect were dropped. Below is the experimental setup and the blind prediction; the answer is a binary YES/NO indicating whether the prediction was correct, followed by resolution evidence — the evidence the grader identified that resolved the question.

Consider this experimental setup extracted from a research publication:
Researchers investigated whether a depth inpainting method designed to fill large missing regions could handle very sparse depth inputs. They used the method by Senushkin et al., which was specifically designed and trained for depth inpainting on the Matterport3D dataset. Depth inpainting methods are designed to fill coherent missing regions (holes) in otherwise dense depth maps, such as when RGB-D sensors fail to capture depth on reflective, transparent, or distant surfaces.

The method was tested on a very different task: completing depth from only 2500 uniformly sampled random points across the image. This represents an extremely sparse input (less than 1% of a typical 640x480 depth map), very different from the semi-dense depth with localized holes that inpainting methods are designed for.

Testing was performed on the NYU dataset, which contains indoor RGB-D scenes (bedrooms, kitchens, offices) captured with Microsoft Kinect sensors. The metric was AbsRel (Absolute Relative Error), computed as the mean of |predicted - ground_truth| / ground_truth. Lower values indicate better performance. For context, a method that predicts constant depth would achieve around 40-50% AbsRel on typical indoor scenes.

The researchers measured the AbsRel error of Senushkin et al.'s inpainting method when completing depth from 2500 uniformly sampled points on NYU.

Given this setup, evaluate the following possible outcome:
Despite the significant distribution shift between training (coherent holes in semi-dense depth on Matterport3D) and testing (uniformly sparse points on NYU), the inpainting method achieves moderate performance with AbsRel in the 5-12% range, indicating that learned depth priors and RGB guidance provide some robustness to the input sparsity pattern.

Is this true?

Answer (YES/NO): NO